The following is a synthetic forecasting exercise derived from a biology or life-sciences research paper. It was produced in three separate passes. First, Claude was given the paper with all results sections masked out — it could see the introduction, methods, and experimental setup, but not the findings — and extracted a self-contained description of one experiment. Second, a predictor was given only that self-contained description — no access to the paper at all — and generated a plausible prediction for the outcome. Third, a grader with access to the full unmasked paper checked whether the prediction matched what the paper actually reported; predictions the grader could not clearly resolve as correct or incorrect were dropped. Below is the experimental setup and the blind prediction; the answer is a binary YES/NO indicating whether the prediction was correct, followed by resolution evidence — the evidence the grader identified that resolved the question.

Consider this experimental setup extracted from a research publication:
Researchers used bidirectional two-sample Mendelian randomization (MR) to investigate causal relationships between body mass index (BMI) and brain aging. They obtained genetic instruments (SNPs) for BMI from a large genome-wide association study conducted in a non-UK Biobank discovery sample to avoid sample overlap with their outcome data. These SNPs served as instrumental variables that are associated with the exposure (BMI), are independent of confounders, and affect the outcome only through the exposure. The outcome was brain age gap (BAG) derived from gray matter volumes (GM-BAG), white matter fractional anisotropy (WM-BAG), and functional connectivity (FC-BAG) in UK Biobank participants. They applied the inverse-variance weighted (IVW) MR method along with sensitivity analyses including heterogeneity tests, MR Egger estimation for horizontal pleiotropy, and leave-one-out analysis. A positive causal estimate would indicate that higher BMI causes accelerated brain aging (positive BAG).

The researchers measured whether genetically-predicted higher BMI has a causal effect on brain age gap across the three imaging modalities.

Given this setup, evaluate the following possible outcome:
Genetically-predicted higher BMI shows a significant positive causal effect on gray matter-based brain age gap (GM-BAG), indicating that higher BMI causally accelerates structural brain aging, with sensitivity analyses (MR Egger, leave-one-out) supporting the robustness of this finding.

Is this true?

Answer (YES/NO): NO